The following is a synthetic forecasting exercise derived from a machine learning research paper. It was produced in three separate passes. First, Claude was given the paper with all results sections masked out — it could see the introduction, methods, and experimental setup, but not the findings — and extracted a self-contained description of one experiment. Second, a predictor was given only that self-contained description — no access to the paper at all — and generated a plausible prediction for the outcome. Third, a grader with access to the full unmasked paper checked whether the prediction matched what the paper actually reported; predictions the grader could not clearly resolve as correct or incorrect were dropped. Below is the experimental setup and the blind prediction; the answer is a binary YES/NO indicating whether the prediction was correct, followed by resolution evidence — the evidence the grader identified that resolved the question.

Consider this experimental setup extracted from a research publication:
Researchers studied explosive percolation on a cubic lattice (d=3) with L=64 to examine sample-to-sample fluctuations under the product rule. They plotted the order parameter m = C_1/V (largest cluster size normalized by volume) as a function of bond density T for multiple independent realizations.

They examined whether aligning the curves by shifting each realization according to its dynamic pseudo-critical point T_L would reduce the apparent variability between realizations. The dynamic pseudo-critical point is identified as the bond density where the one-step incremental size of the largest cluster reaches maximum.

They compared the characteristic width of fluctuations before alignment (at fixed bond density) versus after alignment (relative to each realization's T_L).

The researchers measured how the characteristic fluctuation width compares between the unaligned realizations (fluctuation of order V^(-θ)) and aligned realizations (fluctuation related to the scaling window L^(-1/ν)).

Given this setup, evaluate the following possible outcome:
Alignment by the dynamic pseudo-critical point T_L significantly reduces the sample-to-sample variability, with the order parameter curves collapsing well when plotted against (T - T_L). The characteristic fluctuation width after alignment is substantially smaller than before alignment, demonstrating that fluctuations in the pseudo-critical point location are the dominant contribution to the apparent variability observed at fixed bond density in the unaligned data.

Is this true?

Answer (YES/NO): YES